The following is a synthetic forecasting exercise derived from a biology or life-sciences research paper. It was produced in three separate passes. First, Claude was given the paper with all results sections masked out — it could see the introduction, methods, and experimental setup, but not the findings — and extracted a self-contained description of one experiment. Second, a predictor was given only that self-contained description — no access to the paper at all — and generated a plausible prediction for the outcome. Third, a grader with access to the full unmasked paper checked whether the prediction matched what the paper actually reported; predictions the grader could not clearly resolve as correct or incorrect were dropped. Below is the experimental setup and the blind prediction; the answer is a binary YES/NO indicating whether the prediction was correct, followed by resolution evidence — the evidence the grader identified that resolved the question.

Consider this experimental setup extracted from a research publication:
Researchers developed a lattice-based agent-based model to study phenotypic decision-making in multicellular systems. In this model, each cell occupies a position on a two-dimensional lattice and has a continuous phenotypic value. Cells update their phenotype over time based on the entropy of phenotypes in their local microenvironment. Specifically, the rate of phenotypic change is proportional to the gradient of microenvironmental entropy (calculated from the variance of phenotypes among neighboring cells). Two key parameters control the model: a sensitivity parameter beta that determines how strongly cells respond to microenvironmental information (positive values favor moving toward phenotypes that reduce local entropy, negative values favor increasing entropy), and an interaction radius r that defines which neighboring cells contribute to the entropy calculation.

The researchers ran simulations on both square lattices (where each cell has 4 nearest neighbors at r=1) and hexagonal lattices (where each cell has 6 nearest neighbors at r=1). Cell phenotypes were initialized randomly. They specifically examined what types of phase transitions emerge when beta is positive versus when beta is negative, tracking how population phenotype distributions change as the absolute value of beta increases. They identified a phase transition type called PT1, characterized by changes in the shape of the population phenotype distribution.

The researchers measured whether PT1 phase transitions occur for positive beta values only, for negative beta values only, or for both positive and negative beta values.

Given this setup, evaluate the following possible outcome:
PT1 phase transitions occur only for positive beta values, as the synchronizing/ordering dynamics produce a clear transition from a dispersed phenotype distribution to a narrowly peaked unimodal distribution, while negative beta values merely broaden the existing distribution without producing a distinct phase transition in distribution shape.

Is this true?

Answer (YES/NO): NO